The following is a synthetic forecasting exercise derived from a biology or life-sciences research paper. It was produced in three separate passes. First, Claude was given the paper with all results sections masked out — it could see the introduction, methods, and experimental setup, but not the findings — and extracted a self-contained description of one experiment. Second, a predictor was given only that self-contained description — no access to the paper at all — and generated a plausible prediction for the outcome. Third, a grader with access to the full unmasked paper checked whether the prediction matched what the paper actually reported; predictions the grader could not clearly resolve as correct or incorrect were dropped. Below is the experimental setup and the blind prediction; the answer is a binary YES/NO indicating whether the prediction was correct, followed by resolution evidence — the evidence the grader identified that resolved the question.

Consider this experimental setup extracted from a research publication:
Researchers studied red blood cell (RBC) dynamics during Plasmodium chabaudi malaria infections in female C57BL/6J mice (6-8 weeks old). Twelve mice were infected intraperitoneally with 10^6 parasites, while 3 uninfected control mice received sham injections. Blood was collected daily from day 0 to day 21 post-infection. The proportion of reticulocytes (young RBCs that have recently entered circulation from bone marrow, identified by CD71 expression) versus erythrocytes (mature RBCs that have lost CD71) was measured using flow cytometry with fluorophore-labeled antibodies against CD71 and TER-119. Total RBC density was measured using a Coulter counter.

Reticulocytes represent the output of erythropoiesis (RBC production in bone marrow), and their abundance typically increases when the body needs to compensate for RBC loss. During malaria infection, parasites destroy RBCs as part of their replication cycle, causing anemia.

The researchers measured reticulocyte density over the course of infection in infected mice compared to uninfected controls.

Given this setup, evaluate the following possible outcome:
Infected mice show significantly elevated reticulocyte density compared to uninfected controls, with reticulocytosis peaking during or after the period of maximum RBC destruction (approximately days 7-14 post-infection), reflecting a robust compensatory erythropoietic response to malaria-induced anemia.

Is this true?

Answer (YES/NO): NO